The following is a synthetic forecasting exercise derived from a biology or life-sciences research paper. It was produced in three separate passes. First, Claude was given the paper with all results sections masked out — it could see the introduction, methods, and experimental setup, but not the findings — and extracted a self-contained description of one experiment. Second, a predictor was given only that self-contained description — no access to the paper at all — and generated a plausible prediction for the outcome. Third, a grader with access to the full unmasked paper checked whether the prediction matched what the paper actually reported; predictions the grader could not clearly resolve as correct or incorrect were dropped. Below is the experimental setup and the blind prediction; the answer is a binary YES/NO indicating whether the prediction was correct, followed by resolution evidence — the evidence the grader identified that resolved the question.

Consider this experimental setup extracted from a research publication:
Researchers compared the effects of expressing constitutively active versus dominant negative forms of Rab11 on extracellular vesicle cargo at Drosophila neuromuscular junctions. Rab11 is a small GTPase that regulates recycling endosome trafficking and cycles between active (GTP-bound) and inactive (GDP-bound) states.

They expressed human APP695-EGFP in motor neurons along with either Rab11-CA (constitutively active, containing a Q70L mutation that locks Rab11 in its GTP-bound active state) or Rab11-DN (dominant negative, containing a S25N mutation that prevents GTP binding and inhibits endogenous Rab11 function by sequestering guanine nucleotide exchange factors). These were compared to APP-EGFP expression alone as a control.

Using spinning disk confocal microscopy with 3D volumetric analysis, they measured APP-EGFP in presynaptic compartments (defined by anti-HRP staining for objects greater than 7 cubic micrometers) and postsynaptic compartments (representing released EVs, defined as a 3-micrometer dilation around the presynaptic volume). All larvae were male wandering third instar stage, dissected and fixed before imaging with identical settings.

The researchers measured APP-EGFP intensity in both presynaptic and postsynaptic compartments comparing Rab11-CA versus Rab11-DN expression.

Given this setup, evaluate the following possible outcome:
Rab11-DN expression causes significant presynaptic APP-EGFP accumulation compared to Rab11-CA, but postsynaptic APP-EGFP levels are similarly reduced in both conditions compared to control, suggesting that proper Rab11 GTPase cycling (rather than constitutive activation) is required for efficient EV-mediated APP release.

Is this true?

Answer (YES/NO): NO